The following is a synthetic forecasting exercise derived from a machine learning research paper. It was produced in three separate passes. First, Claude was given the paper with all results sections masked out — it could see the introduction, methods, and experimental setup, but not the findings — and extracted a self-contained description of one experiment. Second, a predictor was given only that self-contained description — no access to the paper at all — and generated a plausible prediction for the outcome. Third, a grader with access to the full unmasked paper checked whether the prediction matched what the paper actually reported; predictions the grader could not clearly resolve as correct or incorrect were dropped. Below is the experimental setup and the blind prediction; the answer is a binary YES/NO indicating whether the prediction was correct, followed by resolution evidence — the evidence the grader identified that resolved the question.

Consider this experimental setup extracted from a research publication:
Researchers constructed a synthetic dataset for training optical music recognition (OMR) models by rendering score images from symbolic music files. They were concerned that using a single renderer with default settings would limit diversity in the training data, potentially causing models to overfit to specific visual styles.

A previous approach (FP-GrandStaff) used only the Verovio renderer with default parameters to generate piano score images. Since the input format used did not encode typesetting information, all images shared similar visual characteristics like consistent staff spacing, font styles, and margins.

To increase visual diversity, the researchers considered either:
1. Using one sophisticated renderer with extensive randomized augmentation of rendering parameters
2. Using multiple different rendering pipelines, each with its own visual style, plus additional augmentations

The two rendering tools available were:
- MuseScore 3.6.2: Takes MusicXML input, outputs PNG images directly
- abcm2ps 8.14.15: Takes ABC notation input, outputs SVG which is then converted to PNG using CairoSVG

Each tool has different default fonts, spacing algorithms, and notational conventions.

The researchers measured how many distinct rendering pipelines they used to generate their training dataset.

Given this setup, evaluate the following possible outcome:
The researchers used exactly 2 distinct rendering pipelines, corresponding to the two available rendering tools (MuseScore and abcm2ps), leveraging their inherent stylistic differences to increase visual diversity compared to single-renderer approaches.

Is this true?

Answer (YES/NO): YES